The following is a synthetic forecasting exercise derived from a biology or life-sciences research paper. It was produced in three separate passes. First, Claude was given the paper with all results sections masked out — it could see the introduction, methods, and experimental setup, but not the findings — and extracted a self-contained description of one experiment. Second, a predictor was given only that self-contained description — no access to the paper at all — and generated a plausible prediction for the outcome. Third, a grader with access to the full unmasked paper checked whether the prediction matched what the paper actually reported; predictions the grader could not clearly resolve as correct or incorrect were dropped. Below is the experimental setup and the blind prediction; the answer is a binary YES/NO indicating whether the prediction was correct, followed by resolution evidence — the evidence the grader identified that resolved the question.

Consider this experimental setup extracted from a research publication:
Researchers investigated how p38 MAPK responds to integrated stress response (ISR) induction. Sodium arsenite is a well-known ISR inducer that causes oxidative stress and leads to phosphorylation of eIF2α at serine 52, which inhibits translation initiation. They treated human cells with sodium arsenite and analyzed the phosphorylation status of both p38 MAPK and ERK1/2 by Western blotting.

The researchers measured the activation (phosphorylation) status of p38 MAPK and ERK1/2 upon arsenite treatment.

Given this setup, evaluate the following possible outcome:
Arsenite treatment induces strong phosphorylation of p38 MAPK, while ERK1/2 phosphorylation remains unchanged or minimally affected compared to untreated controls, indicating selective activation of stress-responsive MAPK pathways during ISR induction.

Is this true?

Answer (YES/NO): YES